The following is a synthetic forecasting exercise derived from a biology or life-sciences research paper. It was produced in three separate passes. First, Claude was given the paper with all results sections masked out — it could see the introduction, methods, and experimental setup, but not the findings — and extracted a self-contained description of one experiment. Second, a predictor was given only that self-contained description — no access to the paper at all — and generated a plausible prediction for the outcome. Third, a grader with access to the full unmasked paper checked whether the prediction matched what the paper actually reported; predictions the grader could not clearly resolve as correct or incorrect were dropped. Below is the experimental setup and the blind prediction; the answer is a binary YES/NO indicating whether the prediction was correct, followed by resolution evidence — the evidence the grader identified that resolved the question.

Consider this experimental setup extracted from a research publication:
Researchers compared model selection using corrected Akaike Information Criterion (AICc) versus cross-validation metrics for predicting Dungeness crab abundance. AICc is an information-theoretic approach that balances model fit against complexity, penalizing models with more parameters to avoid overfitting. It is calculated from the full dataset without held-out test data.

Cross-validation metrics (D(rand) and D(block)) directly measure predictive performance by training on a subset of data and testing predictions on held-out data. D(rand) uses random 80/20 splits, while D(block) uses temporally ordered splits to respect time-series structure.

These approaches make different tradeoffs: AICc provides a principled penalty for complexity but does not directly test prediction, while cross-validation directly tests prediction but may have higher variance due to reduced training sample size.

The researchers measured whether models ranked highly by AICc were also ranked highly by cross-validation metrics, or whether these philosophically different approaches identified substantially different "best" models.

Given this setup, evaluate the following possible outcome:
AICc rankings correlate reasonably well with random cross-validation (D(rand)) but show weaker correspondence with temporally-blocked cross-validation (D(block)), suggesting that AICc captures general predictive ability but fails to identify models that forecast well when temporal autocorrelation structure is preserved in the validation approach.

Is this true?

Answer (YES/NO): NO